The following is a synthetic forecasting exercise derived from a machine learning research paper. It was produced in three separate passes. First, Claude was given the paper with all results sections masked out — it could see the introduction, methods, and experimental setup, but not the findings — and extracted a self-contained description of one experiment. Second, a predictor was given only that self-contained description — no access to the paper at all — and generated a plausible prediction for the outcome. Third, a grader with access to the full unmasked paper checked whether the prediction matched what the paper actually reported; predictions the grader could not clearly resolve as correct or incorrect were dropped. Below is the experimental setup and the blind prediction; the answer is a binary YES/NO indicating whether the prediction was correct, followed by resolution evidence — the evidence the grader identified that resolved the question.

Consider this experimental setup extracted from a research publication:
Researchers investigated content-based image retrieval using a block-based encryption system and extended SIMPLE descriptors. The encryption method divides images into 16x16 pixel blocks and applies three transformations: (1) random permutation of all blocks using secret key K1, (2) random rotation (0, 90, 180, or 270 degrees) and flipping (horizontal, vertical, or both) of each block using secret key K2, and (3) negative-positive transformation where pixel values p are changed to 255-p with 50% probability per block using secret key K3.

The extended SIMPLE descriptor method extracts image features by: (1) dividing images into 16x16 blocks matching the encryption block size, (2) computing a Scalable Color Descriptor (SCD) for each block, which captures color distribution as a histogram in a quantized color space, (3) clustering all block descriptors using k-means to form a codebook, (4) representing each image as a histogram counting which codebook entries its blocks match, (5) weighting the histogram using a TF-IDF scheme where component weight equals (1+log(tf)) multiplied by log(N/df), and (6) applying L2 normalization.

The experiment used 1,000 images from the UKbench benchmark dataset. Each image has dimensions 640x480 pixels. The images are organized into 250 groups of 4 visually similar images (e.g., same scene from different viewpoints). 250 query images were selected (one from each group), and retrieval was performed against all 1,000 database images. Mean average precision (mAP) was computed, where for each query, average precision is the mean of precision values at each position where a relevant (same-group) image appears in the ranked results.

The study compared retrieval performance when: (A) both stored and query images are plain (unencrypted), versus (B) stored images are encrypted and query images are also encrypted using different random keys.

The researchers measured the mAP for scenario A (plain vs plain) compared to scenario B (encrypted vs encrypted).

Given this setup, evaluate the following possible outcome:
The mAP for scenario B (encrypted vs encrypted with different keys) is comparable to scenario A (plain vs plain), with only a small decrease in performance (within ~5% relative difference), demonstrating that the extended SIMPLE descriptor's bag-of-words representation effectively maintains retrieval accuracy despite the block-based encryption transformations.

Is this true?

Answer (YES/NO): YES